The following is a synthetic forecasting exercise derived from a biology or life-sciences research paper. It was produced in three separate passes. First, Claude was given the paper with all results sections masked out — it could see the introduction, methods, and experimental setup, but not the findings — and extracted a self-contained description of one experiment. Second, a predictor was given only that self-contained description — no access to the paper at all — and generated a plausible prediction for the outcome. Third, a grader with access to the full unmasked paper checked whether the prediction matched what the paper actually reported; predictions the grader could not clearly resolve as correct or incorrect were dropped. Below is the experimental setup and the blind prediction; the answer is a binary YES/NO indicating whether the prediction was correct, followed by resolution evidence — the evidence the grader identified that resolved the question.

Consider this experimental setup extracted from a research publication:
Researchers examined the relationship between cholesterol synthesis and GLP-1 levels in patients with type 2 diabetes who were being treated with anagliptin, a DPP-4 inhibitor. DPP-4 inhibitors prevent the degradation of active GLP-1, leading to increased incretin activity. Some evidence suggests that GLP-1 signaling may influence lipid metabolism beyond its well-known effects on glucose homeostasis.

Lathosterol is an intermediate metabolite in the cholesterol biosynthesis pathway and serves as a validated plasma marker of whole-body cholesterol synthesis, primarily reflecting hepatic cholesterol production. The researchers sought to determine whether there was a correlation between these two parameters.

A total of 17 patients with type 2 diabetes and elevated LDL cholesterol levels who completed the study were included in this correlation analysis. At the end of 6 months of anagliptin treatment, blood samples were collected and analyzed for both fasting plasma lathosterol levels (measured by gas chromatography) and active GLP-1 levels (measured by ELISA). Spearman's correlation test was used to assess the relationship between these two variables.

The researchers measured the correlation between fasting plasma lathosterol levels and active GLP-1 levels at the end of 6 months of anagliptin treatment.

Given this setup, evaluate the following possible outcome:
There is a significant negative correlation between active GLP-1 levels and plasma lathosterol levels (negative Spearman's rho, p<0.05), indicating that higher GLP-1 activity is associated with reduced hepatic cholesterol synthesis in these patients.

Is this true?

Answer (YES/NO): YES